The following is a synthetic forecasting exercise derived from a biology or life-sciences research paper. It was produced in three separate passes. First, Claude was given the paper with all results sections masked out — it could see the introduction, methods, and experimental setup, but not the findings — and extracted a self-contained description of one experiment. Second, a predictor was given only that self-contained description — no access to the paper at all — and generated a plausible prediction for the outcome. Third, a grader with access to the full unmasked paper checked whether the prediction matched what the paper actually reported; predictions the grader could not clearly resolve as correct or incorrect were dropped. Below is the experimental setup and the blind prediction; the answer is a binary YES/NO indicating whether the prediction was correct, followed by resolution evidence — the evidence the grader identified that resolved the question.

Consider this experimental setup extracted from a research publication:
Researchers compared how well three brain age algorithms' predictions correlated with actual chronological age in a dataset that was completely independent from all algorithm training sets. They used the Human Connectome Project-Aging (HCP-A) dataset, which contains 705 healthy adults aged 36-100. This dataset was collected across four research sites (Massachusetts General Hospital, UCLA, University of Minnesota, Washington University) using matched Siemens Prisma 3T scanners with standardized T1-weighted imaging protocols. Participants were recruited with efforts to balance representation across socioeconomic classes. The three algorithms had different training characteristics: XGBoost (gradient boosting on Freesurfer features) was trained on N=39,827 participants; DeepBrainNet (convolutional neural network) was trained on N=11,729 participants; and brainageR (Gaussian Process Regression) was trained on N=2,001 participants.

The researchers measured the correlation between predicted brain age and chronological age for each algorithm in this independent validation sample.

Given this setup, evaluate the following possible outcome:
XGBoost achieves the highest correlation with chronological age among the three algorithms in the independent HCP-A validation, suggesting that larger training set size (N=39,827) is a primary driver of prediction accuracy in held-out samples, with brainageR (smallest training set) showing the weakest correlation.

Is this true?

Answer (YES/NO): NO